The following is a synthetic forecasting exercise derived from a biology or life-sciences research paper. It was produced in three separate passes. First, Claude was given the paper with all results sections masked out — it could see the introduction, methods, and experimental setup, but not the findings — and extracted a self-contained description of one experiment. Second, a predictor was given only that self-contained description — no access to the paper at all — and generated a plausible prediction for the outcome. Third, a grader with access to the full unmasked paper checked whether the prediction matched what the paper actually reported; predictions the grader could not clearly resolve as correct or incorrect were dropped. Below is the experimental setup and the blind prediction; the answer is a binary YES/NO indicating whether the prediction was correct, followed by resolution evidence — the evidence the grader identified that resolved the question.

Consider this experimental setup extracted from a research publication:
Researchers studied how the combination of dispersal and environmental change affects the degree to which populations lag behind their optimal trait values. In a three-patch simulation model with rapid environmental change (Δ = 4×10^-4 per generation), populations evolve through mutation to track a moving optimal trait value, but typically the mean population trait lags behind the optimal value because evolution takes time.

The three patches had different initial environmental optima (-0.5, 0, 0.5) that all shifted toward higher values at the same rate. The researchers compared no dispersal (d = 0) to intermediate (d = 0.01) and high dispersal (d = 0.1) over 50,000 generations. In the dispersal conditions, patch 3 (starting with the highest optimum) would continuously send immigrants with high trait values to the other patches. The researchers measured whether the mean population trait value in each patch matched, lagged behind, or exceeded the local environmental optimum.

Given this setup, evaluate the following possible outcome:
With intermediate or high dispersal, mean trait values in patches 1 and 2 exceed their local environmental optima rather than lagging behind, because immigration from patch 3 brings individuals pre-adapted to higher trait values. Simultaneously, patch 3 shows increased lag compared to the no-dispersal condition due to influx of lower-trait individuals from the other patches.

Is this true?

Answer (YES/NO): NO